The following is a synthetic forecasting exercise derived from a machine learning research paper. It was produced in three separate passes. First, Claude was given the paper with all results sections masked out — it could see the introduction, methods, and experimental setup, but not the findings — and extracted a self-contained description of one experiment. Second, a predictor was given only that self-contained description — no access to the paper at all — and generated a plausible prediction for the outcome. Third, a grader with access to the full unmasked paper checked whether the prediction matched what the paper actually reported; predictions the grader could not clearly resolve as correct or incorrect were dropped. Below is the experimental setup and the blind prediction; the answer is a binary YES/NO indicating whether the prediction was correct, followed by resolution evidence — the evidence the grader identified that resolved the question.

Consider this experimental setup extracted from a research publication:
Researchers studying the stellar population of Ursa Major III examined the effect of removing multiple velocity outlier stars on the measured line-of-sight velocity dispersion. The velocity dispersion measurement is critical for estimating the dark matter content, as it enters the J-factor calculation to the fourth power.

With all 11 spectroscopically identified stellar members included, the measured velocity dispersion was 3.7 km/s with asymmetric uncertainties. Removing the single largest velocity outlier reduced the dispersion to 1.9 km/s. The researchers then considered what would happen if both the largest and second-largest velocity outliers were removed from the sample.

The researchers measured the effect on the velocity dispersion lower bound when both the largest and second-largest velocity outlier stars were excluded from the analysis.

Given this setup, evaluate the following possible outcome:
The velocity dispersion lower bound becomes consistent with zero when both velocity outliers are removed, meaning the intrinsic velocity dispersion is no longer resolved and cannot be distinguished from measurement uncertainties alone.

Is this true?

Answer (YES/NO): YES